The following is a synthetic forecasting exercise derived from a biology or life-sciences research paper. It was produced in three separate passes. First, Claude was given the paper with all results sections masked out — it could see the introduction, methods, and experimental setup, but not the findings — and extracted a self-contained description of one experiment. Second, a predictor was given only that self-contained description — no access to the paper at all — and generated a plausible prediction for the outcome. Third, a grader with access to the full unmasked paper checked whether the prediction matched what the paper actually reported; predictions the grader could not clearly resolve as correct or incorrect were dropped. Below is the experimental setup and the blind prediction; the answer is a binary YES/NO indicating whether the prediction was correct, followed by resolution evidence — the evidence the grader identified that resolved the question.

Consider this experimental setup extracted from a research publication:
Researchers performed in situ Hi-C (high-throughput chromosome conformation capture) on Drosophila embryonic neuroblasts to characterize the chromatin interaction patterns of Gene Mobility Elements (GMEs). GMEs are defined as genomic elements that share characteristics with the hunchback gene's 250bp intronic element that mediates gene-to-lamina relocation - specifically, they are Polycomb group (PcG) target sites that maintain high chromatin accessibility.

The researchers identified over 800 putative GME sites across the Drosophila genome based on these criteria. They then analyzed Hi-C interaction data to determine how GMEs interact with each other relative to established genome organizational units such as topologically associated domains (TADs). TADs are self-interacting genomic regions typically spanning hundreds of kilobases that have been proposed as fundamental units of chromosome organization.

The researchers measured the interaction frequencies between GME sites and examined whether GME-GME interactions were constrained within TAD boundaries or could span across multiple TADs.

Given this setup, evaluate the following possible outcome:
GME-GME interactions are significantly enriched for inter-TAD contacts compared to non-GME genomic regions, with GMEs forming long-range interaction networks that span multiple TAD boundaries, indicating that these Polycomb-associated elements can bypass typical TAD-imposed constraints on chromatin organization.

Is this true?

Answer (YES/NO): YES